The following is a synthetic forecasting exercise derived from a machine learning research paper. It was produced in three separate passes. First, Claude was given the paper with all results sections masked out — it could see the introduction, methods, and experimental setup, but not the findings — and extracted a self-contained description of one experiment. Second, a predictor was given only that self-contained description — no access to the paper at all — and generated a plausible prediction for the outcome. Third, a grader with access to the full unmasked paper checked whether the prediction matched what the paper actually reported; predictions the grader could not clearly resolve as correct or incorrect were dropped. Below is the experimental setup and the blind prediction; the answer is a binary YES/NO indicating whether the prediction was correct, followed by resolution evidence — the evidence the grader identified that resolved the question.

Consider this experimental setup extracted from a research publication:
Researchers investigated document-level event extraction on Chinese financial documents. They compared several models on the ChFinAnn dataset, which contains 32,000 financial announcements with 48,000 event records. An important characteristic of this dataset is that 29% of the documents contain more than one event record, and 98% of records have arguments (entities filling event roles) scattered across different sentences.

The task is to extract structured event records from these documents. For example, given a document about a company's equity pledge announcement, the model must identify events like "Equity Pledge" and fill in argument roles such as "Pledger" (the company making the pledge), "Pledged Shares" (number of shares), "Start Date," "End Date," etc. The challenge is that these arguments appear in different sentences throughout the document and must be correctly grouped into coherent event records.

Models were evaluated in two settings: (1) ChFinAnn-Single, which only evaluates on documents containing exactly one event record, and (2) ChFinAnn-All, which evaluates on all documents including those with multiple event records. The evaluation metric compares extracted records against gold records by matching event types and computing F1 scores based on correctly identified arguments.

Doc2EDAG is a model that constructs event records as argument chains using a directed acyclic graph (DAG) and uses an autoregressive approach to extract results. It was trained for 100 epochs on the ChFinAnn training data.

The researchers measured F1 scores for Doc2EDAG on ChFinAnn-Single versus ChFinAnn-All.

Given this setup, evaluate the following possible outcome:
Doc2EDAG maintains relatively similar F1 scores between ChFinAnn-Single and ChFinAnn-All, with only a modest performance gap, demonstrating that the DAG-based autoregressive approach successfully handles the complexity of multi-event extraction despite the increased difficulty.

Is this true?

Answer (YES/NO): NO